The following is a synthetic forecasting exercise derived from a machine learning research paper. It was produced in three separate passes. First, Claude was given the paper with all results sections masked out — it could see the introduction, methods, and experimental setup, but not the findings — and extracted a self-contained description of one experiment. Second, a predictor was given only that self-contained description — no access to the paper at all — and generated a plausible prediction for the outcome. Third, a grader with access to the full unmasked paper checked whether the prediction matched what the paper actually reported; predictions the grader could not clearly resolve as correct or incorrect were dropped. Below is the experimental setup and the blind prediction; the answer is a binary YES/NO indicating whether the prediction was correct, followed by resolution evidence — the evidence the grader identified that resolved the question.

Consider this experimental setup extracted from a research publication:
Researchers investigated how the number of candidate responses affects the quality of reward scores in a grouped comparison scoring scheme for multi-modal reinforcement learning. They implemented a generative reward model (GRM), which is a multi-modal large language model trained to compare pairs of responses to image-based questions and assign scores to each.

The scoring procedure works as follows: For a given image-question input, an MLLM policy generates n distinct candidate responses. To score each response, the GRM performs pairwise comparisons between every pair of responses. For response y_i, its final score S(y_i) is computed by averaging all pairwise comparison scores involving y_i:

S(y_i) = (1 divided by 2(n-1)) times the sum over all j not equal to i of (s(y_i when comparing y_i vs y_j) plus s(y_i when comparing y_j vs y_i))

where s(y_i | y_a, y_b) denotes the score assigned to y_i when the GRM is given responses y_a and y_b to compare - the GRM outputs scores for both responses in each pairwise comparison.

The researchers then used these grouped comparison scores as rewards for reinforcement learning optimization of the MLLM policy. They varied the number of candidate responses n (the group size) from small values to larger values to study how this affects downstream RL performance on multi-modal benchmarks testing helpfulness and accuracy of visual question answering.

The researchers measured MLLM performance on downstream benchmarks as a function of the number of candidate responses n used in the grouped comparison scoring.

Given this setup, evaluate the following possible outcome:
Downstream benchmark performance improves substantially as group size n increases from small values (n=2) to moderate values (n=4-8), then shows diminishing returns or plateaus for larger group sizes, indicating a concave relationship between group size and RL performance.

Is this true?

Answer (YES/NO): NO